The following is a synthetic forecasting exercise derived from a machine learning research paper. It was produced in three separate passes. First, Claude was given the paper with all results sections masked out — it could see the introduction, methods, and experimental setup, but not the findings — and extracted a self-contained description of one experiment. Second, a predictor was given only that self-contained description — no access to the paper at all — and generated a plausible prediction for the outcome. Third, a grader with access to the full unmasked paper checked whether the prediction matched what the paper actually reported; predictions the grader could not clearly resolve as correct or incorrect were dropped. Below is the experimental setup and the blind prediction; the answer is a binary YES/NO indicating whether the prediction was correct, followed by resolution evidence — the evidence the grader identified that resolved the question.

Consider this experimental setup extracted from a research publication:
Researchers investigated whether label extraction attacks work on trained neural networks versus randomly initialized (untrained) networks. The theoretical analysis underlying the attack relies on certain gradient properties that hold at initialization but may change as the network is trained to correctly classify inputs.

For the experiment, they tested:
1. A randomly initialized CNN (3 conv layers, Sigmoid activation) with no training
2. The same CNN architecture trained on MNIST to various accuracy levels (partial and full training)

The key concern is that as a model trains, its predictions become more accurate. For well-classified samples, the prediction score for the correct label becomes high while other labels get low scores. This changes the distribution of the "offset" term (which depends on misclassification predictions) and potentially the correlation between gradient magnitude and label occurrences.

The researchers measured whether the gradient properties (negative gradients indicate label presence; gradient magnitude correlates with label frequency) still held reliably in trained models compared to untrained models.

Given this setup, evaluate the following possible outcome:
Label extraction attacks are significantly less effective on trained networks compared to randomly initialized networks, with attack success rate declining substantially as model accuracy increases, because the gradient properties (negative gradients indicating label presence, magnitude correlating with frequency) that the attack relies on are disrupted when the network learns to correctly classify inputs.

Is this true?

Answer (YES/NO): NO